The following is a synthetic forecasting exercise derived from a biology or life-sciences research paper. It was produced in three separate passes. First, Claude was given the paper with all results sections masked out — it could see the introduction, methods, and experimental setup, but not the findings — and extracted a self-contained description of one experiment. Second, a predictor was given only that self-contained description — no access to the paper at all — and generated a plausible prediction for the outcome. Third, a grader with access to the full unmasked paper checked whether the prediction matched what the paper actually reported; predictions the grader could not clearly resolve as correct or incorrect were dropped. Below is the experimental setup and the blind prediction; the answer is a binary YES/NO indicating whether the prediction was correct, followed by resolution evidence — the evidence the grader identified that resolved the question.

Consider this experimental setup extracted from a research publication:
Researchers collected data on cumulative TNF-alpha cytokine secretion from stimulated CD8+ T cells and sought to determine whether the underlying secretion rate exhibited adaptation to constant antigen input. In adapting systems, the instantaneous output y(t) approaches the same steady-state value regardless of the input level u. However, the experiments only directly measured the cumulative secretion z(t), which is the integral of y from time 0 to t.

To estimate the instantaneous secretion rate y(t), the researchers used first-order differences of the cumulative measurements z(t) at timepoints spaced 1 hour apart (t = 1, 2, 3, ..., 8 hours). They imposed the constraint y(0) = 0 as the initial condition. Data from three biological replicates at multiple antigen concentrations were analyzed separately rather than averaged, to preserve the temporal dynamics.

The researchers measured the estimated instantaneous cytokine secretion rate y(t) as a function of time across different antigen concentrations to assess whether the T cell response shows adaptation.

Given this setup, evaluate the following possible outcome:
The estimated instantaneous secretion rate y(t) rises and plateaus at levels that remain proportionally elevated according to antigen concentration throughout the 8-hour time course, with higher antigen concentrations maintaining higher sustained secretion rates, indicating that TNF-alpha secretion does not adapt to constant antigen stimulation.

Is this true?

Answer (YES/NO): NO